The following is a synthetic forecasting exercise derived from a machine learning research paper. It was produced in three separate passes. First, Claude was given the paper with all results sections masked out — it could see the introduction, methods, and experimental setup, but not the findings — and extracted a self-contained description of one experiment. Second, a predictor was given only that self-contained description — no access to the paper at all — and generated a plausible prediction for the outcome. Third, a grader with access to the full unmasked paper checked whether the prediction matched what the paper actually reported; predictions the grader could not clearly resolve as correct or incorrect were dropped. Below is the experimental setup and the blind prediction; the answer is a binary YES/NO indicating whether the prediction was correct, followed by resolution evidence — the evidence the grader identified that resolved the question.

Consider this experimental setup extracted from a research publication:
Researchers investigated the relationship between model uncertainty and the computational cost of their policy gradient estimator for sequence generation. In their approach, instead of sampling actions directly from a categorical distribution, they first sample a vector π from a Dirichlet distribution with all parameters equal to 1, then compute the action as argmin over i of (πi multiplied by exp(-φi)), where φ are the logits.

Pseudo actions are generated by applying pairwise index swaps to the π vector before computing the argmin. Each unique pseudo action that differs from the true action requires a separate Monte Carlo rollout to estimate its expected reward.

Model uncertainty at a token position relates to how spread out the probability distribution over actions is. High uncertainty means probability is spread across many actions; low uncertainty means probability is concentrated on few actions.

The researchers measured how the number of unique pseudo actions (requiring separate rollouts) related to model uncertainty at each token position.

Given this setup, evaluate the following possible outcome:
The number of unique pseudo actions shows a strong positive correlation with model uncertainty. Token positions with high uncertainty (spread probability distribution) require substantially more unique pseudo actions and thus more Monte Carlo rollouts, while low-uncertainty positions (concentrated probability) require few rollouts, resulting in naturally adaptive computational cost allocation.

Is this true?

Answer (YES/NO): YES